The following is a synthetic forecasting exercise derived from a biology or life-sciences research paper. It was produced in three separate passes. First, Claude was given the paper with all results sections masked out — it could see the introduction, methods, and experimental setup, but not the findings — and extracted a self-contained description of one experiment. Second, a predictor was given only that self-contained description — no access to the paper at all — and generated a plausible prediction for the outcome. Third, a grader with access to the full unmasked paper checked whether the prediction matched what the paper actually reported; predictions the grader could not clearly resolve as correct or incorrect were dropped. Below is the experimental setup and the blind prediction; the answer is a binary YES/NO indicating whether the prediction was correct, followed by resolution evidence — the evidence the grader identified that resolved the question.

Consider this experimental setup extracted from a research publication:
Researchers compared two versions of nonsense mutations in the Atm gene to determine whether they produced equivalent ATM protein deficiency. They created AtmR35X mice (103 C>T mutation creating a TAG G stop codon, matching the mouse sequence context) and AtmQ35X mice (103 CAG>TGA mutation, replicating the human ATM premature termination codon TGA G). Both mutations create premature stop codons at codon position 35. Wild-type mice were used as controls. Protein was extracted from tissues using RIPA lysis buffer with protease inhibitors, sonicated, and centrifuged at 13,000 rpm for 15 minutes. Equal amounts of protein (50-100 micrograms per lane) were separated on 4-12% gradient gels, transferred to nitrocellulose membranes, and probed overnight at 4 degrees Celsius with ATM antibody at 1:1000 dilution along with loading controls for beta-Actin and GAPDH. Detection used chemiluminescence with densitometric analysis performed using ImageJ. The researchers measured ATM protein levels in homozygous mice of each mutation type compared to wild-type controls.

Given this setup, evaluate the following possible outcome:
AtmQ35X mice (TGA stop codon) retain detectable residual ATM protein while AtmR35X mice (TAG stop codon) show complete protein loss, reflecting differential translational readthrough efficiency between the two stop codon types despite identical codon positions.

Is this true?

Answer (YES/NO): NO